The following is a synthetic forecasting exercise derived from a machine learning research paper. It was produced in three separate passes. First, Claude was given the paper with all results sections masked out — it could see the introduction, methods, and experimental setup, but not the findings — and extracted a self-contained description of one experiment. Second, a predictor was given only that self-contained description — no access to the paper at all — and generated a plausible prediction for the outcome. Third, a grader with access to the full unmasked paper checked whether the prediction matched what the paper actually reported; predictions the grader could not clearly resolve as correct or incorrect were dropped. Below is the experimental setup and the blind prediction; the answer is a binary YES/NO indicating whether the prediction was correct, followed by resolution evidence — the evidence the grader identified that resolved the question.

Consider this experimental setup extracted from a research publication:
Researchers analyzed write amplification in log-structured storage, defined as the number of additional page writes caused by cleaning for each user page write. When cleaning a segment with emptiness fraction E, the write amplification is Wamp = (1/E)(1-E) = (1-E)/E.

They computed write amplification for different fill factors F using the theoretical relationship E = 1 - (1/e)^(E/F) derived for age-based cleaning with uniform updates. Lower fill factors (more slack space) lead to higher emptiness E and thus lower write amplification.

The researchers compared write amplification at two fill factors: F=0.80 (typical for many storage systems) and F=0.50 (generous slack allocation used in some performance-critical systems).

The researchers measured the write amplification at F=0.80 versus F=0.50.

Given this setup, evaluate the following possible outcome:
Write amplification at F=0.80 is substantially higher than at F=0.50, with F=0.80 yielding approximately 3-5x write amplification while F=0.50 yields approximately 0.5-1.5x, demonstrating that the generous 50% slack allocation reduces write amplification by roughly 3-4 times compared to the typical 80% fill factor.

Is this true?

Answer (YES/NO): NO